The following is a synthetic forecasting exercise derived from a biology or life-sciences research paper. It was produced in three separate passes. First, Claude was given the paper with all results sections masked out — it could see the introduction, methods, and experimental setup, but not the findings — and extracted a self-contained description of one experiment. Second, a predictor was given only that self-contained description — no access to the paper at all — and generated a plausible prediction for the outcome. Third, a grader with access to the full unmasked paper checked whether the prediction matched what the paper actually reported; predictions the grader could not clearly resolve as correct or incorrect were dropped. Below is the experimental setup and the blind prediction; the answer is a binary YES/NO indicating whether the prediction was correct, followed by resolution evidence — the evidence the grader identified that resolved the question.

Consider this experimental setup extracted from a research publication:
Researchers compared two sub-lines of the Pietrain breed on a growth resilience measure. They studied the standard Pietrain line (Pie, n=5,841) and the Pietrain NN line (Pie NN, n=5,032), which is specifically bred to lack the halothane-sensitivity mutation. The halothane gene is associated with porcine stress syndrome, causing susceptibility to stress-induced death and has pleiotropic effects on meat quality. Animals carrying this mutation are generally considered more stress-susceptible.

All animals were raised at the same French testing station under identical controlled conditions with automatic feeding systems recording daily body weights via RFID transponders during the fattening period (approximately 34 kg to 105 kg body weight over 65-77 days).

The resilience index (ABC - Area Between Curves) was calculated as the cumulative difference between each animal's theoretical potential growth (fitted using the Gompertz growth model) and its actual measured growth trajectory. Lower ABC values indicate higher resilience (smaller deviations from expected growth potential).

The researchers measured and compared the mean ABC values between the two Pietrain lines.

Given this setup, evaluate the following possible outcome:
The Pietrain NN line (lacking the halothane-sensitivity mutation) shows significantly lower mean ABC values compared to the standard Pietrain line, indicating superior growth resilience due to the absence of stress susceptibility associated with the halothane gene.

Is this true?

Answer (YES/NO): NO